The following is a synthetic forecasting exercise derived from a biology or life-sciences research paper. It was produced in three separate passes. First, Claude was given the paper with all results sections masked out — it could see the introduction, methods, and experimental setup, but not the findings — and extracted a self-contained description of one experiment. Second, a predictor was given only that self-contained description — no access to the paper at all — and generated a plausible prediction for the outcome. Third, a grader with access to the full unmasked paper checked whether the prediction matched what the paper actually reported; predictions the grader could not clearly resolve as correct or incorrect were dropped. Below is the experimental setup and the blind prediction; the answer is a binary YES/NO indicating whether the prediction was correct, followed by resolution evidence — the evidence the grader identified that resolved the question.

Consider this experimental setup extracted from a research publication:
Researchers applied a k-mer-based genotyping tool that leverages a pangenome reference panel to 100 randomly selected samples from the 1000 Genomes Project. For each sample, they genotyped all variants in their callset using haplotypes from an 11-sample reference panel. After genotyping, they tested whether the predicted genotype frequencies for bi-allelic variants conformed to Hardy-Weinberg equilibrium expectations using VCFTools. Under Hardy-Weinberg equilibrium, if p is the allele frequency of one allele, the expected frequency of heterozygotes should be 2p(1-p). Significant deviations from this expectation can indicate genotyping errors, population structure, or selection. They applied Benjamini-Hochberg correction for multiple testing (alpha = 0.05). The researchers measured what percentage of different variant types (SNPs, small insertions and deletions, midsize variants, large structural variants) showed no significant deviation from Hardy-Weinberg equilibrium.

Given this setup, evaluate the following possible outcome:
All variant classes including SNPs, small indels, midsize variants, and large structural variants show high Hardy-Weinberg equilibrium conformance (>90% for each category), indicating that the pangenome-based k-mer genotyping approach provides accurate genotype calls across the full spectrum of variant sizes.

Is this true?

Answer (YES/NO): YES